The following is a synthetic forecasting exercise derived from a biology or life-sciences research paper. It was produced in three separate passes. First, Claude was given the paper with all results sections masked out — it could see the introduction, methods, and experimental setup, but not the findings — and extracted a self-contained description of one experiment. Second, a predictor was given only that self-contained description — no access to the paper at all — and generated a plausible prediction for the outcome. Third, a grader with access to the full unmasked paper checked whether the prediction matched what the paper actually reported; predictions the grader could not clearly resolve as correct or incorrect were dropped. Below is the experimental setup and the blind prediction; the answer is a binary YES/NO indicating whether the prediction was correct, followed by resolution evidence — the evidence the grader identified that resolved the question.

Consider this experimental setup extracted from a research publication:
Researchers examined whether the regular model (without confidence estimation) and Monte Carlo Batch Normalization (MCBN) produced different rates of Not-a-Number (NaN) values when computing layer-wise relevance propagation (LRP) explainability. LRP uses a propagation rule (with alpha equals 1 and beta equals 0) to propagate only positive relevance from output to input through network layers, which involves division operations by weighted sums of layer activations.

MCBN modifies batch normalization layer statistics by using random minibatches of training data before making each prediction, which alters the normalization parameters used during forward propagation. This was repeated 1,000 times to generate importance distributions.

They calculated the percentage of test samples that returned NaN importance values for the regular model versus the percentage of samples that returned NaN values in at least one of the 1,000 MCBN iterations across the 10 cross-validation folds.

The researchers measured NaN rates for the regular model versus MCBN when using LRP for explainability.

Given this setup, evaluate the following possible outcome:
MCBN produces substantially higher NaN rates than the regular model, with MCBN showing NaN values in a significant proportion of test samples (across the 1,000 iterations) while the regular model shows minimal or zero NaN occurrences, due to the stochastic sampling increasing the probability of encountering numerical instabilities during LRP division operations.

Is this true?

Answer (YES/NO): NO